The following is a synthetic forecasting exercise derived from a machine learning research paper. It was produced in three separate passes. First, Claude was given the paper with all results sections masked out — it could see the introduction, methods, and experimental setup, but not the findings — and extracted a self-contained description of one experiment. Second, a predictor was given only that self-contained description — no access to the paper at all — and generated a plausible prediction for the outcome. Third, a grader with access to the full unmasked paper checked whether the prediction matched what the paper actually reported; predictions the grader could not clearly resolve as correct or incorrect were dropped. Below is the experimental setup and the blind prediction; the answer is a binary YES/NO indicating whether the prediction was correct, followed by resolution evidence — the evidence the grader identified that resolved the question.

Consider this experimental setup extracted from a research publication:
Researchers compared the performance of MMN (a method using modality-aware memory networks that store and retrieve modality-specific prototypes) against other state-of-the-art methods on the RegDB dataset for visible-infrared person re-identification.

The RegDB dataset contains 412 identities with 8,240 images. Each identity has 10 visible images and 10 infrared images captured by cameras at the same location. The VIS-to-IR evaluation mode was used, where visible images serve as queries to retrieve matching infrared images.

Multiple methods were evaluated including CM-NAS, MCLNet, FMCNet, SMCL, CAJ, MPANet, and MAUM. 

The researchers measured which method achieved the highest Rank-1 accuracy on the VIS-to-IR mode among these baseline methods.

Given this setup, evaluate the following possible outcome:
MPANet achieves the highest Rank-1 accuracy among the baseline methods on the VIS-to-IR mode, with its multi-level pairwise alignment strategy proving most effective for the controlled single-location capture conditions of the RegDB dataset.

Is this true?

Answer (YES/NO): NO